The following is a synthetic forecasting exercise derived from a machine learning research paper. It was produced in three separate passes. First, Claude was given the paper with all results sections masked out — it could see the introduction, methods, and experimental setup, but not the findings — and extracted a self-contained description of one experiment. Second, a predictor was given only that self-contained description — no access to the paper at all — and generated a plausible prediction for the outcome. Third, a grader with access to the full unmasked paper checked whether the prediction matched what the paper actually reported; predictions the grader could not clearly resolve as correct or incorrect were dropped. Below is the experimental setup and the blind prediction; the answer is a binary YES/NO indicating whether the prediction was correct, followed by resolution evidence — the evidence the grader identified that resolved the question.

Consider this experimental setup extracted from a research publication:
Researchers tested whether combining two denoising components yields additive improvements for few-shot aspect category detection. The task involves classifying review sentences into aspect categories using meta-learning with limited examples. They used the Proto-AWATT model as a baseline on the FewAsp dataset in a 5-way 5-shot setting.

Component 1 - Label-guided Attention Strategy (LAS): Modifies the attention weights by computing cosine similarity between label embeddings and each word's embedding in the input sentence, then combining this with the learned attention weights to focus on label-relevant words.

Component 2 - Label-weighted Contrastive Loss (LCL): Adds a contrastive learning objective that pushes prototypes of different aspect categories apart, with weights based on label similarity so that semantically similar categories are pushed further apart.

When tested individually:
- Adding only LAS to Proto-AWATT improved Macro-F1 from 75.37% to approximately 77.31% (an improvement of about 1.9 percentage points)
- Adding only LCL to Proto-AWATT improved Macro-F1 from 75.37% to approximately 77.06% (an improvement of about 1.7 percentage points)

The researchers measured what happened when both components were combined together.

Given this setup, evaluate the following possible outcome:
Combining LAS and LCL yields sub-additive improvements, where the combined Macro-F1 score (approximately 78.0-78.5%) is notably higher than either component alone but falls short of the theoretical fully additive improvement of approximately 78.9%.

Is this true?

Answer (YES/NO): YES